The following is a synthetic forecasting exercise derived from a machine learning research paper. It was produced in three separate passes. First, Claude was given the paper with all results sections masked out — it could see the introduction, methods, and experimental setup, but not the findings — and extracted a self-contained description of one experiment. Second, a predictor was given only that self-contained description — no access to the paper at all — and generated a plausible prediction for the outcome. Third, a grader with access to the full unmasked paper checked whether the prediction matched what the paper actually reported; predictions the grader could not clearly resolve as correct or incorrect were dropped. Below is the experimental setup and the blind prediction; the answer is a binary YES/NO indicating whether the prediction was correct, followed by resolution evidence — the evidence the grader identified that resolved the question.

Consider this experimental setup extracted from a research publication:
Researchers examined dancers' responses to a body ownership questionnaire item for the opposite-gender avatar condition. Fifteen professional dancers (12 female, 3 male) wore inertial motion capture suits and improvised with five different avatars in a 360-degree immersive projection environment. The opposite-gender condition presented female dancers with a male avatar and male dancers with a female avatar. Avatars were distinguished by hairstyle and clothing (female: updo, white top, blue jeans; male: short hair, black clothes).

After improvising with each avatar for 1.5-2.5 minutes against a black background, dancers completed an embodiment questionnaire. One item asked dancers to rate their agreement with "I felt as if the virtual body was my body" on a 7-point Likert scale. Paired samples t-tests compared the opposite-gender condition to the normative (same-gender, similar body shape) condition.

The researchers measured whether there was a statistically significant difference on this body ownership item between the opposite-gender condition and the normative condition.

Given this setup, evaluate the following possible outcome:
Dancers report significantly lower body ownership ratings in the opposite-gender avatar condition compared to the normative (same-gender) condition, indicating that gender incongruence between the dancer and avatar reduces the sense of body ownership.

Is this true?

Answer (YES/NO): YES